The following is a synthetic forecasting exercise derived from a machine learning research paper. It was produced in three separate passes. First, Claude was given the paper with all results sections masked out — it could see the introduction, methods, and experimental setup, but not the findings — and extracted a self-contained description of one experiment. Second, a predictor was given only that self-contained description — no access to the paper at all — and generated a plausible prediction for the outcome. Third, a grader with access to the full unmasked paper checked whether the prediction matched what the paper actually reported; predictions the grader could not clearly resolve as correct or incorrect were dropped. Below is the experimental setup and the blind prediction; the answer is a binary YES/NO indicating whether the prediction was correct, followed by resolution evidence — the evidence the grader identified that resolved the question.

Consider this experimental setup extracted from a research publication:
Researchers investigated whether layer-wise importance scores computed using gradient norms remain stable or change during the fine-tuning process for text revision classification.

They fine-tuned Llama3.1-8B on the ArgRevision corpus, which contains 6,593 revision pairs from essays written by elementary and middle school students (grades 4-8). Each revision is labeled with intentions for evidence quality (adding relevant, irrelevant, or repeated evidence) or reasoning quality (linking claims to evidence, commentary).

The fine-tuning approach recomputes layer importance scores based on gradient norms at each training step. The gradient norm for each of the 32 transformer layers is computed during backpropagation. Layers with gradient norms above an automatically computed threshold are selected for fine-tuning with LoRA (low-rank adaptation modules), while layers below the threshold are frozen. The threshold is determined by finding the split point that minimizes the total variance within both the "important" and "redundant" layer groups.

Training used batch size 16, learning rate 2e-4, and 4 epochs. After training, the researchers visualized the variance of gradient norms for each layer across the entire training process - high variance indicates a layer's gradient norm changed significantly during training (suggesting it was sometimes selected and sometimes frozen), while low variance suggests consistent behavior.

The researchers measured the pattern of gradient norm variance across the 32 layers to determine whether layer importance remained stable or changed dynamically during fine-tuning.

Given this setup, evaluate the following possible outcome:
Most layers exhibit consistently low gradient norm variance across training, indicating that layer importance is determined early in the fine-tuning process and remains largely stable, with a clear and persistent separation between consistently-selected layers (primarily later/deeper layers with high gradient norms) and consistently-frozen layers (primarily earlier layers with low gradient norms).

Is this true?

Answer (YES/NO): NO